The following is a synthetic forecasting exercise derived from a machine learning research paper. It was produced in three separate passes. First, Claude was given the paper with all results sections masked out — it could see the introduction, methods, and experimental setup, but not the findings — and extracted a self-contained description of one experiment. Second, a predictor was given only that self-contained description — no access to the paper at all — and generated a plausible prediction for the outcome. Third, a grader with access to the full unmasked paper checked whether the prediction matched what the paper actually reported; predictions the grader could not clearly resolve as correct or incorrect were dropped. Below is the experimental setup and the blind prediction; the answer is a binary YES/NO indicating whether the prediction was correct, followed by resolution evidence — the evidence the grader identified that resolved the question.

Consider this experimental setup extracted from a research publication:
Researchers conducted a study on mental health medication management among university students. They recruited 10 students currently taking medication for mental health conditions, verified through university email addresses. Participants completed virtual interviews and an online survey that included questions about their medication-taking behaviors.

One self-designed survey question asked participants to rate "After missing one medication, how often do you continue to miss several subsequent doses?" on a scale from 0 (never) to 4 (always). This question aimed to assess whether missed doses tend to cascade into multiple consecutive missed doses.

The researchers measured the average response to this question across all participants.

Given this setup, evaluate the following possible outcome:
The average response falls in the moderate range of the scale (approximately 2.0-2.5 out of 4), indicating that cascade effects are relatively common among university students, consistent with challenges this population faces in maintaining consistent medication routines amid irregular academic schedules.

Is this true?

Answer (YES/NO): NO